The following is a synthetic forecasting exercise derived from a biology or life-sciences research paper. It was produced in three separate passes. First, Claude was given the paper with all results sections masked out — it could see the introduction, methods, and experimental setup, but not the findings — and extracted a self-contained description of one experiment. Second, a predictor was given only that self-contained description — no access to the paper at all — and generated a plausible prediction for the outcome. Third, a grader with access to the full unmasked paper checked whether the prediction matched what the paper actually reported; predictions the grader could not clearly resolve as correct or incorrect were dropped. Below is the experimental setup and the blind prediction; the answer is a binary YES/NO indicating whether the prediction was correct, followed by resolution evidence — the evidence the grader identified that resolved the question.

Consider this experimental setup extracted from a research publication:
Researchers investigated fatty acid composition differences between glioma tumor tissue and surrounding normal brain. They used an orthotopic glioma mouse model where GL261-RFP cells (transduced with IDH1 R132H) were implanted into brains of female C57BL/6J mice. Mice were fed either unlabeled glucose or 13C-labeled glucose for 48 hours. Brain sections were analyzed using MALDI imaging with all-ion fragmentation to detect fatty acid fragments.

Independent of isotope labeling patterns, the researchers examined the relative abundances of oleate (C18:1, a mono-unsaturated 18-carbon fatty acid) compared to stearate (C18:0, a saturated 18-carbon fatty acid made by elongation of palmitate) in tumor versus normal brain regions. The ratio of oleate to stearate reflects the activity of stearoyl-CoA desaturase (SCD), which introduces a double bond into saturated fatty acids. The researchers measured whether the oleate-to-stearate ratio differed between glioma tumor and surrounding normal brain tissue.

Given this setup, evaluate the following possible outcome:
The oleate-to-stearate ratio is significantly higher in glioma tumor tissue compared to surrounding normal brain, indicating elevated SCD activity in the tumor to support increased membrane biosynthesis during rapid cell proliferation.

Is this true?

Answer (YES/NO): NO